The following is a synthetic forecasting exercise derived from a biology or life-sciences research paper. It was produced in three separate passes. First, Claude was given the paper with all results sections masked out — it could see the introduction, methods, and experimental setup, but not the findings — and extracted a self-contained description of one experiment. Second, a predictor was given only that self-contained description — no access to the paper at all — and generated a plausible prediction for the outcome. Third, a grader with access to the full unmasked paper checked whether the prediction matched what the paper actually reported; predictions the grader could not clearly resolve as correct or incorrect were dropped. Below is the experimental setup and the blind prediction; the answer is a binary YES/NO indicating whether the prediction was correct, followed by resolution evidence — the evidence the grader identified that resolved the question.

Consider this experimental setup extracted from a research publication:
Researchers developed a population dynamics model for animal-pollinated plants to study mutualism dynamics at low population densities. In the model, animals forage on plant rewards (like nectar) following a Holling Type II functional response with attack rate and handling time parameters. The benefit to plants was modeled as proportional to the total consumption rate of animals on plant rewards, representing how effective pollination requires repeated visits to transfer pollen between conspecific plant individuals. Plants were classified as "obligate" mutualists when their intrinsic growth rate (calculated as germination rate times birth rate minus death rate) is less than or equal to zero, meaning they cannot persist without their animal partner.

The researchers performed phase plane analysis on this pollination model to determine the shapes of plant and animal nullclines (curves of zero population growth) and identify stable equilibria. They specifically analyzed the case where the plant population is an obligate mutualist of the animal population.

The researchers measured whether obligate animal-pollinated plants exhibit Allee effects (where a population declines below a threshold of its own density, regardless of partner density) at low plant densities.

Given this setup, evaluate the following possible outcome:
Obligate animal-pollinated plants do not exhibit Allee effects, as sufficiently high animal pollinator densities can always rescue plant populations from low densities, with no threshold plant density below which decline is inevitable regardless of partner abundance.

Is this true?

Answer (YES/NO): NO